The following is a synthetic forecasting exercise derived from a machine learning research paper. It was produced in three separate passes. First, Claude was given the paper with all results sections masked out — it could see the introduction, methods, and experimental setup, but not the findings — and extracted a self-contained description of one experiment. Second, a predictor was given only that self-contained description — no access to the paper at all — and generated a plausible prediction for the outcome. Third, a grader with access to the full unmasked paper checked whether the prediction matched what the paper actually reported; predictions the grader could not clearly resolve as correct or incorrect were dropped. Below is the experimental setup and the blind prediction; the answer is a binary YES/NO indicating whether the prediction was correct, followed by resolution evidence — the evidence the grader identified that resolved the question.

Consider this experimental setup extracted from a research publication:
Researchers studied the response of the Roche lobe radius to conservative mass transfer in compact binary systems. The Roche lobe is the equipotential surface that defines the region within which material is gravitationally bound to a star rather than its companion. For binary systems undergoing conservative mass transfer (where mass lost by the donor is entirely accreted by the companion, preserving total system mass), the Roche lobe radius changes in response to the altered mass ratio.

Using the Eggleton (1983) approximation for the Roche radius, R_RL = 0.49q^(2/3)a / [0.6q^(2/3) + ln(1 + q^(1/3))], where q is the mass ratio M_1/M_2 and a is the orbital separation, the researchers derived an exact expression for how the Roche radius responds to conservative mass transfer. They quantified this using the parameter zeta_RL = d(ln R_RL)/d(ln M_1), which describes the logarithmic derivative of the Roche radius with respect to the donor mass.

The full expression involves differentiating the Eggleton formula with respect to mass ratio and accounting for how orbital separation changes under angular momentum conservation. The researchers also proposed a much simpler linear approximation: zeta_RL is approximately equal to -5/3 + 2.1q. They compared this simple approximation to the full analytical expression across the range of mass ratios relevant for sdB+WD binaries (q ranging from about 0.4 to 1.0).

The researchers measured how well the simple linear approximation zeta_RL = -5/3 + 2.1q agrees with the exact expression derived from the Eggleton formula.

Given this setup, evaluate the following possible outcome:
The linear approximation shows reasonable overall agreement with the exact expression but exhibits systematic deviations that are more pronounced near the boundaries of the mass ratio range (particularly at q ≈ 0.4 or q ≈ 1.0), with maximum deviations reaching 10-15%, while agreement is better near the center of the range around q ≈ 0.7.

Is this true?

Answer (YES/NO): NO